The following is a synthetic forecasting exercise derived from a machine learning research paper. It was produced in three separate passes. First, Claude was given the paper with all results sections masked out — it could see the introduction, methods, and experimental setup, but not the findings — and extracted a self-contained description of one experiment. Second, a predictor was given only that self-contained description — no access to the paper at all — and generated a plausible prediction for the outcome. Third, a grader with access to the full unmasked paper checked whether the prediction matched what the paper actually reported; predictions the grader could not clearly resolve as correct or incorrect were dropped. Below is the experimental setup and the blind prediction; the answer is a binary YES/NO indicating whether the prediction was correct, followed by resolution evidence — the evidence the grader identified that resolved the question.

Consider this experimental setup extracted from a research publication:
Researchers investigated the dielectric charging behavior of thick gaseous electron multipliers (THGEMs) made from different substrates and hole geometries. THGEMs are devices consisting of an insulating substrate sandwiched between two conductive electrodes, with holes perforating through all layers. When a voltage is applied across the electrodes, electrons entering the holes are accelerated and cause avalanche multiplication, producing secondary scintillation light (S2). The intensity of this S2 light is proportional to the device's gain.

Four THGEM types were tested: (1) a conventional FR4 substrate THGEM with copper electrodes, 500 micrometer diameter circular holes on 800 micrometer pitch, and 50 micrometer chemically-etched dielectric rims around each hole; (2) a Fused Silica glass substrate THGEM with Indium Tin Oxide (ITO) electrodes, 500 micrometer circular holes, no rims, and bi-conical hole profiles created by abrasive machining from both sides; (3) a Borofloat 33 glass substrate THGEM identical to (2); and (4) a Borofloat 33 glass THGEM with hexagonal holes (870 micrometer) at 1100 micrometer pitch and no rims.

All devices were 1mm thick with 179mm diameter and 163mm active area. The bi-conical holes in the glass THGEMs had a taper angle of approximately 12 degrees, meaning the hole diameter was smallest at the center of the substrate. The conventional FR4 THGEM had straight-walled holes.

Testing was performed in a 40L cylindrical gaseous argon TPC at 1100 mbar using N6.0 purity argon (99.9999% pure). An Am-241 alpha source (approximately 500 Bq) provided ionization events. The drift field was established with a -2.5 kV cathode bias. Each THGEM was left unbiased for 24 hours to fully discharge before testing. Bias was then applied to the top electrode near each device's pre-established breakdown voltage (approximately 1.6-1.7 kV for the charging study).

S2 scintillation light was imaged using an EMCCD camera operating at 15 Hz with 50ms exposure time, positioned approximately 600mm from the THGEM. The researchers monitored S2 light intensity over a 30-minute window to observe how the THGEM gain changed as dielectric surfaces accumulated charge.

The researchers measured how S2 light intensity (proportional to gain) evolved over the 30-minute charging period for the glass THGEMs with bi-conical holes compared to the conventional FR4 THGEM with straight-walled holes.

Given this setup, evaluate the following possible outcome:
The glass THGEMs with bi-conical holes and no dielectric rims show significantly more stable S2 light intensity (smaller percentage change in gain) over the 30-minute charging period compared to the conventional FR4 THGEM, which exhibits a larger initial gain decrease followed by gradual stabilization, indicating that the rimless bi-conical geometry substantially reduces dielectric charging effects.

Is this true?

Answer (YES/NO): NO